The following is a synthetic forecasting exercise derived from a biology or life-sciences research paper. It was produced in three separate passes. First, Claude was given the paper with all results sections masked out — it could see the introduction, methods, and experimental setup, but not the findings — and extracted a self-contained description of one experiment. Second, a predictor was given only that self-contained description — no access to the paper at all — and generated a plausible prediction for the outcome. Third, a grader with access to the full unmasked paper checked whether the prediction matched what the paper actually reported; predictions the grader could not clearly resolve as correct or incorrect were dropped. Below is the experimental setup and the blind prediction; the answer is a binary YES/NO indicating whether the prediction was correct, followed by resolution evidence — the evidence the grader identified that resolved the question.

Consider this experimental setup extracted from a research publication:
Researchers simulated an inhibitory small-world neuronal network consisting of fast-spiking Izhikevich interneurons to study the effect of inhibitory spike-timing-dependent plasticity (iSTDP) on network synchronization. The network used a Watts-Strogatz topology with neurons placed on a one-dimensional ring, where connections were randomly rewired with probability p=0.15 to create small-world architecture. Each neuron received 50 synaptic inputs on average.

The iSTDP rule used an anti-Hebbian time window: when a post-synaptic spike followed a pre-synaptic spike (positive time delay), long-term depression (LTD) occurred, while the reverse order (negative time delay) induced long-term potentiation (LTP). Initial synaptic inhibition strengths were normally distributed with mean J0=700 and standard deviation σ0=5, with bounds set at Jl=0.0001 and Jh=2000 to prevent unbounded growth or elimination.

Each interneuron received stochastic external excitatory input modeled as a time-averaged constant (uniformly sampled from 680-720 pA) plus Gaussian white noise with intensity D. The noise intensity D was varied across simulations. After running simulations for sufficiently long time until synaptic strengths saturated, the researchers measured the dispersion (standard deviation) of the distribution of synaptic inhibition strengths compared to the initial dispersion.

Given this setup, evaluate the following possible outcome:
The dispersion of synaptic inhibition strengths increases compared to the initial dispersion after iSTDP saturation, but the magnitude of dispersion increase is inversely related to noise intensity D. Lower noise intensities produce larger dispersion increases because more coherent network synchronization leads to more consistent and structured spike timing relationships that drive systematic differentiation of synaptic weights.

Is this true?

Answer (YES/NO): NO